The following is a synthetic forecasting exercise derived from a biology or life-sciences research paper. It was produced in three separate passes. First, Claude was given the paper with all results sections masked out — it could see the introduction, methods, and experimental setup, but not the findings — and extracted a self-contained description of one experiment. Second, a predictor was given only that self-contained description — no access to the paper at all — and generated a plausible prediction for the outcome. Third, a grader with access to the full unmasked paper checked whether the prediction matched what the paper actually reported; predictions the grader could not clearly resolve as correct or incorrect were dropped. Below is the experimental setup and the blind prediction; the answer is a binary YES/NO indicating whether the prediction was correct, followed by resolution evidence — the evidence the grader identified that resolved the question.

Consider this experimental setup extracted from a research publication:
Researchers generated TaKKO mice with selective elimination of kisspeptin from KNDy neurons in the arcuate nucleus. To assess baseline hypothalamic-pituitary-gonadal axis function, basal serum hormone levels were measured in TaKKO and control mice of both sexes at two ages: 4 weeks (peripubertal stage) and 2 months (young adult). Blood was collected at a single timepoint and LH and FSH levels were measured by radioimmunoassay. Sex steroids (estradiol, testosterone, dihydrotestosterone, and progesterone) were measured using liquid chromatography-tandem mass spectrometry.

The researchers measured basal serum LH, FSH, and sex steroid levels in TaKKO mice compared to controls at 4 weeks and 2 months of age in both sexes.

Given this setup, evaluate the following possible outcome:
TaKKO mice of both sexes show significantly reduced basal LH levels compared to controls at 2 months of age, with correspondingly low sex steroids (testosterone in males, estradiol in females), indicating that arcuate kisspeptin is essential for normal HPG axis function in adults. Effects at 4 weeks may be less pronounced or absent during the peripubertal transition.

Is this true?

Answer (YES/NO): NO